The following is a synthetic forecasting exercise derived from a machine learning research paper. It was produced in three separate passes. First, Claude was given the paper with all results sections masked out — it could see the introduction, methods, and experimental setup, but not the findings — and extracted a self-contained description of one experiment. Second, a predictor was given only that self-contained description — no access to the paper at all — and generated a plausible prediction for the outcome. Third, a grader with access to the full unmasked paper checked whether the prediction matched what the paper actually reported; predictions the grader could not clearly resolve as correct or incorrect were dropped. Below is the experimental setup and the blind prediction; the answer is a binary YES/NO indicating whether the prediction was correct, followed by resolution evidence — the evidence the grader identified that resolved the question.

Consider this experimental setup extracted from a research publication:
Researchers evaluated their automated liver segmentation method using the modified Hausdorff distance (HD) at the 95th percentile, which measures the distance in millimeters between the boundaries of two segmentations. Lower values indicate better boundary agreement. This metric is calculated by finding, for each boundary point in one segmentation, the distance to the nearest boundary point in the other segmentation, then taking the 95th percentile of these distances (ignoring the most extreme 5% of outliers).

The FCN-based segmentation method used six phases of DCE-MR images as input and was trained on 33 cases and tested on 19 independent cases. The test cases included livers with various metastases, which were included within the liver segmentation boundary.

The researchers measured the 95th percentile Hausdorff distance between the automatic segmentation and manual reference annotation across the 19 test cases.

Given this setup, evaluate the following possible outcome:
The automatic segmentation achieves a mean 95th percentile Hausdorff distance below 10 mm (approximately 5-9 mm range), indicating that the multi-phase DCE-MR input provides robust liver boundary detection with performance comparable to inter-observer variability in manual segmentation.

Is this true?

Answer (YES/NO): NO